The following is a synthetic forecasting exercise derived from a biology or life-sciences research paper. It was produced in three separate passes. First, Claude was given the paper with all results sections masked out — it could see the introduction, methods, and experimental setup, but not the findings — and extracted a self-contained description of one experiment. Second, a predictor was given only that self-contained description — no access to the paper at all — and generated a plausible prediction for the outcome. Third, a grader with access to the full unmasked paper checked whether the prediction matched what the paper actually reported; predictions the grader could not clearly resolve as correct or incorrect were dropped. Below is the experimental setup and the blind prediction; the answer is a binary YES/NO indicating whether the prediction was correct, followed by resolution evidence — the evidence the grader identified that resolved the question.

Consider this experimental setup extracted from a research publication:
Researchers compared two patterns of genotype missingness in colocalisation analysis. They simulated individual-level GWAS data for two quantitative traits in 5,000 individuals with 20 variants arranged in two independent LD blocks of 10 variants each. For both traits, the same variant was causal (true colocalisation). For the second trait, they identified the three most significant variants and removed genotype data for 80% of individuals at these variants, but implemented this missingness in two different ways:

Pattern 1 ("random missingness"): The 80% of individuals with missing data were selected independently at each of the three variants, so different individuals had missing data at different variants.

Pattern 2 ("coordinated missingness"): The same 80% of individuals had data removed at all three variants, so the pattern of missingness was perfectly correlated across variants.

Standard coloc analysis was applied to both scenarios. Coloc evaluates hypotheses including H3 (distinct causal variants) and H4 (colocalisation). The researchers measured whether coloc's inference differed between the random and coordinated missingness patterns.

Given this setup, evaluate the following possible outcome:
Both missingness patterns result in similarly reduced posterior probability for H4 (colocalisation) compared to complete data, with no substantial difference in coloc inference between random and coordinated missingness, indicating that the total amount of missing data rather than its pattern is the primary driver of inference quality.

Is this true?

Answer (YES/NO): YES